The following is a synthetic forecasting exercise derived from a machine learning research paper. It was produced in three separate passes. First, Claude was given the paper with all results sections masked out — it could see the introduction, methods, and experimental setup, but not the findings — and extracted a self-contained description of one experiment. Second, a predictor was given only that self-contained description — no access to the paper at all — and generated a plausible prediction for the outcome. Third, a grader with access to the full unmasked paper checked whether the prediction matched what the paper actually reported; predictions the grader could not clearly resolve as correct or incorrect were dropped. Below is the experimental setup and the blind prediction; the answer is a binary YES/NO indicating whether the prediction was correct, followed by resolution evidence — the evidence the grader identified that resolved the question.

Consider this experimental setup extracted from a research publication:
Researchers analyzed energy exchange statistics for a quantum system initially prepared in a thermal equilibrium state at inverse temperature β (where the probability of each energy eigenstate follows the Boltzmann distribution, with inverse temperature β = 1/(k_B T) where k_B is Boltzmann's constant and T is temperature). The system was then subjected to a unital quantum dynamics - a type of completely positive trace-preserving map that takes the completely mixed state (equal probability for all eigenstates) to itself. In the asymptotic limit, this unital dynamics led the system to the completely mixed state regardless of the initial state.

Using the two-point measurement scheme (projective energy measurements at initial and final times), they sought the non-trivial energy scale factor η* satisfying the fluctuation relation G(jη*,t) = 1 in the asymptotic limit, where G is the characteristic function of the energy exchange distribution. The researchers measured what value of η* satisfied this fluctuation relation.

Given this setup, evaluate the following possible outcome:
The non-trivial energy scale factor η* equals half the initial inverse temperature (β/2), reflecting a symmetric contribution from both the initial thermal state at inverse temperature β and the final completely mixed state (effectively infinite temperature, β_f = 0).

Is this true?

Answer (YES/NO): NO